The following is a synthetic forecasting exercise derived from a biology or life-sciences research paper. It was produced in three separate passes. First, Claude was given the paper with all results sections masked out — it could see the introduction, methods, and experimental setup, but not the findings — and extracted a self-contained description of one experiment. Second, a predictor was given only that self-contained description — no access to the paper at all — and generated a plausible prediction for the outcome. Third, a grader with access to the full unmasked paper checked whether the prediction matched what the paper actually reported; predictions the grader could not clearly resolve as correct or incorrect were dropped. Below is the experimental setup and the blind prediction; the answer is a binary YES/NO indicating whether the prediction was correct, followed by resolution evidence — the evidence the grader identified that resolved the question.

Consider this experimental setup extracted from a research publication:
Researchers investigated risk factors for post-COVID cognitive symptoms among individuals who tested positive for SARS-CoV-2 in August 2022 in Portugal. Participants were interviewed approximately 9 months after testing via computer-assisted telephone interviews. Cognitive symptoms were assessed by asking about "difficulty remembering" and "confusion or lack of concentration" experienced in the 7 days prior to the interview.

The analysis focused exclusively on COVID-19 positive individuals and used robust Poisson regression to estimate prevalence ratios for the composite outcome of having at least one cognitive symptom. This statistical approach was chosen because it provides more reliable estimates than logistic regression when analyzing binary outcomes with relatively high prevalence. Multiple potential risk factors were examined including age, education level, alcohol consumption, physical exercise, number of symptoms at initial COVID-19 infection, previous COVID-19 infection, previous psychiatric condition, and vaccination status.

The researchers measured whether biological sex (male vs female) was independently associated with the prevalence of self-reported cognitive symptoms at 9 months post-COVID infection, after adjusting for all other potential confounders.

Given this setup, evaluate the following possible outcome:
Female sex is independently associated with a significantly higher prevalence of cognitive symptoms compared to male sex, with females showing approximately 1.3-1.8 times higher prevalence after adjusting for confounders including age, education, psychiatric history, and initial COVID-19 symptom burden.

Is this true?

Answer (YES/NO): NO